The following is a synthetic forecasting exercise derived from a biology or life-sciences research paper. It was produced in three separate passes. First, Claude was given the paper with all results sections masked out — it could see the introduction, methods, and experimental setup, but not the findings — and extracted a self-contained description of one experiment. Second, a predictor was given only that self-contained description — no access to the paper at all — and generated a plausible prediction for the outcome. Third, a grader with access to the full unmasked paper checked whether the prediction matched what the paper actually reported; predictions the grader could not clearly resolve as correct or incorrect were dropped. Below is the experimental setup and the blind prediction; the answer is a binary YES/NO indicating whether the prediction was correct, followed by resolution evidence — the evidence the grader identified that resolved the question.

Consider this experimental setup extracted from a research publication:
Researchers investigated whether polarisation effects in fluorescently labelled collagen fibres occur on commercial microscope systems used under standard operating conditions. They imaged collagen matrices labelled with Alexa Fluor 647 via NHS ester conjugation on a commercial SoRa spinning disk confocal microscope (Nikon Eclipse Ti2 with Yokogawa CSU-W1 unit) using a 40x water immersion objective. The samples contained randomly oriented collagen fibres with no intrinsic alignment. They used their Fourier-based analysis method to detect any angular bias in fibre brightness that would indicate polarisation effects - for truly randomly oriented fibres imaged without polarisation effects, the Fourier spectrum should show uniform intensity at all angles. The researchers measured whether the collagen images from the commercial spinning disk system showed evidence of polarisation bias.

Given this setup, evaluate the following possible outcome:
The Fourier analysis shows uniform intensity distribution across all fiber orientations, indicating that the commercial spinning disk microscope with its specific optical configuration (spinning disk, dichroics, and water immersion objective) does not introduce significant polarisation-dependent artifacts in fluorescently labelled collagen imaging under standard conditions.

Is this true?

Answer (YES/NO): NO